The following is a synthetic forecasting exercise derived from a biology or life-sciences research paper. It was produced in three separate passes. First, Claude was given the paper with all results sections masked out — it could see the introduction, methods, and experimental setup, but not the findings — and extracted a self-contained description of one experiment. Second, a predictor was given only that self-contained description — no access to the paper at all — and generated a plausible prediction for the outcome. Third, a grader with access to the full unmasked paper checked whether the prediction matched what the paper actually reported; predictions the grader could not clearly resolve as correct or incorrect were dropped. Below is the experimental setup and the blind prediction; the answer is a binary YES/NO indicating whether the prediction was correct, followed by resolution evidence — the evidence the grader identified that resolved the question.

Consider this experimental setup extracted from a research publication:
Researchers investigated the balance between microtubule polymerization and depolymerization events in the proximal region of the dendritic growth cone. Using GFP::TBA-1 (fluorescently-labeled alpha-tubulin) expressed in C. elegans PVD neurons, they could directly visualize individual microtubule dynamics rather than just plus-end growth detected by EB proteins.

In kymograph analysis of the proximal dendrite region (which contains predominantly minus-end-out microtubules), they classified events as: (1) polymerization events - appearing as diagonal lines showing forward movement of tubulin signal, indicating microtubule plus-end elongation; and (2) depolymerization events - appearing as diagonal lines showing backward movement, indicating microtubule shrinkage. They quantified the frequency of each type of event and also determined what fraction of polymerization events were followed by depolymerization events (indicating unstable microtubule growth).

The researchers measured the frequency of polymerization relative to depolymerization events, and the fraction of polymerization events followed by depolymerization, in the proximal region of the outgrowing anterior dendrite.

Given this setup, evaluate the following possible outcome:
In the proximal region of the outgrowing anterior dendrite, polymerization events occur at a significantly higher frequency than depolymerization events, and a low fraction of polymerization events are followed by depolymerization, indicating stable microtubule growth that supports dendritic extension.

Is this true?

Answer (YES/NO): NO